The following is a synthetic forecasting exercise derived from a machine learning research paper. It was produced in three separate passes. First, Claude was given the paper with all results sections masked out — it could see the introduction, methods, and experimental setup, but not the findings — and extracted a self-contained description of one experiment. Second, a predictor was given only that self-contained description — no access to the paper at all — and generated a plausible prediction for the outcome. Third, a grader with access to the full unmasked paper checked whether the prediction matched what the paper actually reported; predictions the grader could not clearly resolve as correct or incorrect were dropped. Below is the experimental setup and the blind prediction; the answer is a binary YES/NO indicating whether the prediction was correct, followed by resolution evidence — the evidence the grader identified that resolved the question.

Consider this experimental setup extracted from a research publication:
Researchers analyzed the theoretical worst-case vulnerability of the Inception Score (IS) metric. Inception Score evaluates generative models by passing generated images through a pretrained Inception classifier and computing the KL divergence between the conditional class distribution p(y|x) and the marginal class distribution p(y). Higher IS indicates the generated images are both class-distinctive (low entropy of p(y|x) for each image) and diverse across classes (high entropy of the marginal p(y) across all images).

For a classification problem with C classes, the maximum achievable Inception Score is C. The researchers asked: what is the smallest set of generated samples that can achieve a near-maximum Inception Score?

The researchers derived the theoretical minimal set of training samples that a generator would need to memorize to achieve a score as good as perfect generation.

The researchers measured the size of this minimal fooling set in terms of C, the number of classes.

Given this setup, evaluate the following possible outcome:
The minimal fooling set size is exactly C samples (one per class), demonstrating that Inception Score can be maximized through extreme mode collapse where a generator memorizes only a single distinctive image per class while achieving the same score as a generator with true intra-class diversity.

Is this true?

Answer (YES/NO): YES